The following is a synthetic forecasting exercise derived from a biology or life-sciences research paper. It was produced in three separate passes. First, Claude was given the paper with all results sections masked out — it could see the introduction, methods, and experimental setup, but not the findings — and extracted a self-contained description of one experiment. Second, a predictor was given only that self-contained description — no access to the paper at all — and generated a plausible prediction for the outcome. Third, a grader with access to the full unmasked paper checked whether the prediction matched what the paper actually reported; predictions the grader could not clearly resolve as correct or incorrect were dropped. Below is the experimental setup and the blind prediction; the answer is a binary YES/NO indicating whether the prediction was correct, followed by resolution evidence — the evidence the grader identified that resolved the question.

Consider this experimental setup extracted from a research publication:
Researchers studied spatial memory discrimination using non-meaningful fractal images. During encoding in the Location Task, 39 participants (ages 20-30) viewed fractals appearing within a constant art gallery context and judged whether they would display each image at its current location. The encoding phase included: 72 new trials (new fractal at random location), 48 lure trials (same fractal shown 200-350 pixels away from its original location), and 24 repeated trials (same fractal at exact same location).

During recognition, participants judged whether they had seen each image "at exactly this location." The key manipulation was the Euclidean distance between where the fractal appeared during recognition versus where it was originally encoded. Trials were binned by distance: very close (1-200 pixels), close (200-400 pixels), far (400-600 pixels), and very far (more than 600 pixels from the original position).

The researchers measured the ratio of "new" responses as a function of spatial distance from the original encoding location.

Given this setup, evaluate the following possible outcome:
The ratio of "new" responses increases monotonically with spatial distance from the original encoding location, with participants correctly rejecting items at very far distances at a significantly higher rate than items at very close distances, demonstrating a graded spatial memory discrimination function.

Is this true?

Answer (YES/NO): NO